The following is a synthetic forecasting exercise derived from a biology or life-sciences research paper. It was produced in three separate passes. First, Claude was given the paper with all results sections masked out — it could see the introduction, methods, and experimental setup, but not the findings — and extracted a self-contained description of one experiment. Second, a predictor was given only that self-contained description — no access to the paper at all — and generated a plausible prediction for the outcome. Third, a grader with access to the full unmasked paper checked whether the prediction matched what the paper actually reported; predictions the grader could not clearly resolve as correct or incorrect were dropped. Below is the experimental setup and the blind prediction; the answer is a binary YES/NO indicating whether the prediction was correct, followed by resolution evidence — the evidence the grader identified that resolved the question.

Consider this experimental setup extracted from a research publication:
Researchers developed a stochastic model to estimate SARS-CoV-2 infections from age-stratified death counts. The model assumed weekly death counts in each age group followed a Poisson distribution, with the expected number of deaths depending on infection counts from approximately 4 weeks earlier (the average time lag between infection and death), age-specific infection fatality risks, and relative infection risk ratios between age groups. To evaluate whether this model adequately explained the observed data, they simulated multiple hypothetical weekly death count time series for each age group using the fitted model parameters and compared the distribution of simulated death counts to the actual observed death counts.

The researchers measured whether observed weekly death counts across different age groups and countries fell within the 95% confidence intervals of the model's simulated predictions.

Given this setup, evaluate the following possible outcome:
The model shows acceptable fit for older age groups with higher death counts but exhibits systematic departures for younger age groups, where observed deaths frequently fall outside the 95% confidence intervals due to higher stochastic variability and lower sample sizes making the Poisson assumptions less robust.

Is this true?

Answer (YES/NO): NO